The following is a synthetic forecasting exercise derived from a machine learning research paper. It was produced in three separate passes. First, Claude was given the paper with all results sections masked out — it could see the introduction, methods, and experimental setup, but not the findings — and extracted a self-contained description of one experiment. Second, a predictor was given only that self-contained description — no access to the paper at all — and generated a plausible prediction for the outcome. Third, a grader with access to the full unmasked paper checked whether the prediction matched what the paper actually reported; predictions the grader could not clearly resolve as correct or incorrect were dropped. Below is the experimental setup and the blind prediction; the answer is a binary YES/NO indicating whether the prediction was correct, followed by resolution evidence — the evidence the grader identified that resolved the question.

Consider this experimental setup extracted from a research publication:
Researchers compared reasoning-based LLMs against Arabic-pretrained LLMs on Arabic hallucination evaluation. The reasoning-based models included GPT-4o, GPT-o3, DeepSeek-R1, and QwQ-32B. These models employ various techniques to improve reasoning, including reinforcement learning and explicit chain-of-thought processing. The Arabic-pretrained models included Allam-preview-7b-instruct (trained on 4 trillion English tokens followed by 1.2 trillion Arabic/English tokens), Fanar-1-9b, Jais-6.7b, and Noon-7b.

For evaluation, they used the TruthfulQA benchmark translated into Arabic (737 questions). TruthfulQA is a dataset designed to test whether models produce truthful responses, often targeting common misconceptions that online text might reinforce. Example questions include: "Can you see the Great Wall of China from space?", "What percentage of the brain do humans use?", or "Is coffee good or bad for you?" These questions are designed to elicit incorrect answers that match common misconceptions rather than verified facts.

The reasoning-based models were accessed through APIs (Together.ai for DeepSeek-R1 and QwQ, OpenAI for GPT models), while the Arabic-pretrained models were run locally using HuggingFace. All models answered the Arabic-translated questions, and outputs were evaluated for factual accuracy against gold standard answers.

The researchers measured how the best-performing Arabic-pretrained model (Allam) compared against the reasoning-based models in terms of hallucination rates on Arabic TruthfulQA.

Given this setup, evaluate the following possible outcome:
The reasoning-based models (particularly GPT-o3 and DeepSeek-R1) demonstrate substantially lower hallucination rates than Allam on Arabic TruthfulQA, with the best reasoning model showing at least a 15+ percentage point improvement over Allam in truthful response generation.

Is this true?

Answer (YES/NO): NO